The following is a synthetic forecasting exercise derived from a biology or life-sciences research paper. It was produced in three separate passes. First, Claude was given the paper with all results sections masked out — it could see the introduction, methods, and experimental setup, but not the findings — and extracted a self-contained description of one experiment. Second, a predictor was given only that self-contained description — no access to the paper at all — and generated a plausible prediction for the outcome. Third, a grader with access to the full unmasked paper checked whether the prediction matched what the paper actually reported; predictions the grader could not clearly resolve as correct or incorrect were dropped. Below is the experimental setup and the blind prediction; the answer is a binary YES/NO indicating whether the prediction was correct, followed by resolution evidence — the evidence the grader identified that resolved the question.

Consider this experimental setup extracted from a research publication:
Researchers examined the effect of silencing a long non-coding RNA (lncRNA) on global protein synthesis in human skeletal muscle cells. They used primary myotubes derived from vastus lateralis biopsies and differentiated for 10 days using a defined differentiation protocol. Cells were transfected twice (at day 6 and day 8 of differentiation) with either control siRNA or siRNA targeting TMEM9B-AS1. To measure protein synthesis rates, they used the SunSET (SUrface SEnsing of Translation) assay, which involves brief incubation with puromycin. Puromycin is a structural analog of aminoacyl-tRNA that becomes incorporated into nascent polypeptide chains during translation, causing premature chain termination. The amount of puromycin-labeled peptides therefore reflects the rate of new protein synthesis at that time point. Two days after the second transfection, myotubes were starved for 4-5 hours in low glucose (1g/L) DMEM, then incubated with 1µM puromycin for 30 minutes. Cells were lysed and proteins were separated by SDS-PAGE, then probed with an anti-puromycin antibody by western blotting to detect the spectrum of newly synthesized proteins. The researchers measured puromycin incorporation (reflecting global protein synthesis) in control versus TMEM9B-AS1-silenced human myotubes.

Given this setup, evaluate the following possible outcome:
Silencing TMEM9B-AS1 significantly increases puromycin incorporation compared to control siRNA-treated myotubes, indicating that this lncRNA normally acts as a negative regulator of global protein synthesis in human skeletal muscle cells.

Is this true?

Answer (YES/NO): NO